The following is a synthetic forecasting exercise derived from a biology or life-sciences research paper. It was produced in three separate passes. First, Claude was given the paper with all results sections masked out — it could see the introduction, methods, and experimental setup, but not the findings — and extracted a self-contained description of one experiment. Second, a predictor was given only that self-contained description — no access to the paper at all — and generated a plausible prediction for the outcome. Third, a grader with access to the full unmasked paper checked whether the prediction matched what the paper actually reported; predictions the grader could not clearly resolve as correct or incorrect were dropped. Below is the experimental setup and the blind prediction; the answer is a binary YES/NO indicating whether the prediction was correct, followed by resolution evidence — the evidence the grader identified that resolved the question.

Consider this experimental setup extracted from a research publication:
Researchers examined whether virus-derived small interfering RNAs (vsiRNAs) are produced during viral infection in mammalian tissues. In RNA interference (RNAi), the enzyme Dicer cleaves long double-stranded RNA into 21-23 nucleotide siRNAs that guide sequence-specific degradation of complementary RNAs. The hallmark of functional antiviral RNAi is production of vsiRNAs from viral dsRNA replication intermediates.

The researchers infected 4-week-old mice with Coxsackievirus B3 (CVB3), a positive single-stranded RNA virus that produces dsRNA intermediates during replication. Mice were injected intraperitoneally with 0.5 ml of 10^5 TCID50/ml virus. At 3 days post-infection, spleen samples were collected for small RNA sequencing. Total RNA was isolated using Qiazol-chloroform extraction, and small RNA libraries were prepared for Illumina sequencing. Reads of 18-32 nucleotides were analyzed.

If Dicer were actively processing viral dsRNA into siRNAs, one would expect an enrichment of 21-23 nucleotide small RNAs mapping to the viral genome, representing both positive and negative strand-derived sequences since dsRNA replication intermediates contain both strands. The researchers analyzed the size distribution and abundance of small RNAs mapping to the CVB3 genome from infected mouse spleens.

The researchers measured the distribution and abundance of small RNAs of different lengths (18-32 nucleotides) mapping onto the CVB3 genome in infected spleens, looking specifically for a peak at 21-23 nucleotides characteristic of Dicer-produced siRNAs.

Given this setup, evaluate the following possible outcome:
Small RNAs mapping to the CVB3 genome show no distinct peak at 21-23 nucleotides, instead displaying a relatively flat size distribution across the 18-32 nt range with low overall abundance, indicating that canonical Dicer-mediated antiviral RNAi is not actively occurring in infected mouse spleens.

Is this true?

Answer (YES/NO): YES